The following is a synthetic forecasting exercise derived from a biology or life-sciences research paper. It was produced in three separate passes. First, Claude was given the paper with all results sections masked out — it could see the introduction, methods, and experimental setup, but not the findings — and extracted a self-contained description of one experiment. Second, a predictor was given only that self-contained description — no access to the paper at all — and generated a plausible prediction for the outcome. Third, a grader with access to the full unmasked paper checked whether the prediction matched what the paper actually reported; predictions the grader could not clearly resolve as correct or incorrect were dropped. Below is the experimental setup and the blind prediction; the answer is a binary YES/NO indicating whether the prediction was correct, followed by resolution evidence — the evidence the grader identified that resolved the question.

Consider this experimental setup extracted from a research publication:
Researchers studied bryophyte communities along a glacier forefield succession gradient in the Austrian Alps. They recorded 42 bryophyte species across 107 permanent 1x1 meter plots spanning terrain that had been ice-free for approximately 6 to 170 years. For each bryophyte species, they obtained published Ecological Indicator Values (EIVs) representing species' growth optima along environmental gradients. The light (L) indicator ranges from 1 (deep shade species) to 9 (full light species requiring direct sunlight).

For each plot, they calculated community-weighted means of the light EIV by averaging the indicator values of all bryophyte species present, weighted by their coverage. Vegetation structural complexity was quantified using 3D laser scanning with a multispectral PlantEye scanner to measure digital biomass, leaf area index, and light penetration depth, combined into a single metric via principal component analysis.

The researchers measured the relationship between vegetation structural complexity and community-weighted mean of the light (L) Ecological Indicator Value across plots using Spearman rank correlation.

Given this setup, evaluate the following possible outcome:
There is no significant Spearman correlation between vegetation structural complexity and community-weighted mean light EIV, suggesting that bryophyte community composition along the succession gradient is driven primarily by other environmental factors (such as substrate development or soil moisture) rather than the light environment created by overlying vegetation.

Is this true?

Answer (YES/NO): NO